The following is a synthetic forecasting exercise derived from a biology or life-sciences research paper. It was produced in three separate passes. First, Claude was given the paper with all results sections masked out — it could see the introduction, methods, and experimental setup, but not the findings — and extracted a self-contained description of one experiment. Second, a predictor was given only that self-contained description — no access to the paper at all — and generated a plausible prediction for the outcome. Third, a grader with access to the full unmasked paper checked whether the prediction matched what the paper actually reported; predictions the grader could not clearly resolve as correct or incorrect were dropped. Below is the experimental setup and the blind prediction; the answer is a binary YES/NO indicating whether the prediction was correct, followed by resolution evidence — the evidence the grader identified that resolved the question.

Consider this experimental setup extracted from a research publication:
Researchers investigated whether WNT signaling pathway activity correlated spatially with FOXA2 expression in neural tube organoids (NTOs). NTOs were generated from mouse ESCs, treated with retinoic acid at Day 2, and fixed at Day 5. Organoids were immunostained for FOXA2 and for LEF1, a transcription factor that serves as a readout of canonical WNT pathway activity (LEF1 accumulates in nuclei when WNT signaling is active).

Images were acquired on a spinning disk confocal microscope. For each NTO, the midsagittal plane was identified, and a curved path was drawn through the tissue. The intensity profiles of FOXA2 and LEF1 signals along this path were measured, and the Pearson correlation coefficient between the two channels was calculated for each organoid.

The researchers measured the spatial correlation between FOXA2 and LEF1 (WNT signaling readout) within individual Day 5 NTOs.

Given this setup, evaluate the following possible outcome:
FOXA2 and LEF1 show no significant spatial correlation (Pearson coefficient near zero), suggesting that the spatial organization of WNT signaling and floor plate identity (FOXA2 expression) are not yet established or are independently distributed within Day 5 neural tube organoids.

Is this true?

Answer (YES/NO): YES